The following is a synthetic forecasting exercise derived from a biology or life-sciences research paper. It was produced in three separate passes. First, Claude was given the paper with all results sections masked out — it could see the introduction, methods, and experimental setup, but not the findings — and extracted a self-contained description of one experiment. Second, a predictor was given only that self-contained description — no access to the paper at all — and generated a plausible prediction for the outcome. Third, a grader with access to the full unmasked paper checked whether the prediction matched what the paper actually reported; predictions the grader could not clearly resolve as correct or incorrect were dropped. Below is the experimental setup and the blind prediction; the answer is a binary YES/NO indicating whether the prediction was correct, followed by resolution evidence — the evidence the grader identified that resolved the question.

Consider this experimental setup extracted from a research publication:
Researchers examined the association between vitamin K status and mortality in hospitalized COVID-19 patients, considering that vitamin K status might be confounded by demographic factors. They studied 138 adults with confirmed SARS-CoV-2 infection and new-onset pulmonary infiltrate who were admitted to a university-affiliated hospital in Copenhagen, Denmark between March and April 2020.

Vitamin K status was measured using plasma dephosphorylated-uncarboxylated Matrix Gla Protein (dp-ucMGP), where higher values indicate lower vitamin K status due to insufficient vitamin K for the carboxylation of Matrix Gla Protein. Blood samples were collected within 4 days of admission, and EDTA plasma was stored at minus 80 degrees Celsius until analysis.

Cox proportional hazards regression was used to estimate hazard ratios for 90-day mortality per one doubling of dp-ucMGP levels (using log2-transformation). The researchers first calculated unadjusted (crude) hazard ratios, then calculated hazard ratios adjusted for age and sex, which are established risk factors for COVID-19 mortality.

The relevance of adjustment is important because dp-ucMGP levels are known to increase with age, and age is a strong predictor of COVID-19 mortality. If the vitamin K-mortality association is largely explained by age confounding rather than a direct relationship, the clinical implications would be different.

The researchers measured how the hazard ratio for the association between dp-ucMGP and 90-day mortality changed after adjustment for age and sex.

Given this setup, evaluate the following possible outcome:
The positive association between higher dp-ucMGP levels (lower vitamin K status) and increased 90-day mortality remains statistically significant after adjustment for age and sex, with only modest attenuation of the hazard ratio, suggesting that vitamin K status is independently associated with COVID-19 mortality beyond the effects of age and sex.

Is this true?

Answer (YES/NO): YES